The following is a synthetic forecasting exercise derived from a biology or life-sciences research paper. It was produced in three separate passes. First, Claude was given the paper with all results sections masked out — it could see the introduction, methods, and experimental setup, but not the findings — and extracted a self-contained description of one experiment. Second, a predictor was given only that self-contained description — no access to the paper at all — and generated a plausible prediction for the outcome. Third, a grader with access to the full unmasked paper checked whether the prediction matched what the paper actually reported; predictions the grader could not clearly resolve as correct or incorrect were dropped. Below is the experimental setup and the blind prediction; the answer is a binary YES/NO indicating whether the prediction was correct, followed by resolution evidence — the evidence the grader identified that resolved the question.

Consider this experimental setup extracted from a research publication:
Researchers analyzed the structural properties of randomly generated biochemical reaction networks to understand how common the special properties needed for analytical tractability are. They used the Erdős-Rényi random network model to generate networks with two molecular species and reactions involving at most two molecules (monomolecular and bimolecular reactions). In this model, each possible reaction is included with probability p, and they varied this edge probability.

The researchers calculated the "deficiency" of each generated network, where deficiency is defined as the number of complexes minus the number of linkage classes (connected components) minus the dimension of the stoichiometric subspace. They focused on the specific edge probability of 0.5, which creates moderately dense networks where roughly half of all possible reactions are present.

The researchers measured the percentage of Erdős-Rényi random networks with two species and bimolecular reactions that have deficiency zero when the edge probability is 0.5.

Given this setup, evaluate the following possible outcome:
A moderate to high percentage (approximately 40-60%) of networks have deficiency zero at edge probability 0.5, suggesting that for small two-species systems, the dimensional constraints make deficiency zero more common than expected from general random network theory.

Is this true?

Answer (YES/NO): NO